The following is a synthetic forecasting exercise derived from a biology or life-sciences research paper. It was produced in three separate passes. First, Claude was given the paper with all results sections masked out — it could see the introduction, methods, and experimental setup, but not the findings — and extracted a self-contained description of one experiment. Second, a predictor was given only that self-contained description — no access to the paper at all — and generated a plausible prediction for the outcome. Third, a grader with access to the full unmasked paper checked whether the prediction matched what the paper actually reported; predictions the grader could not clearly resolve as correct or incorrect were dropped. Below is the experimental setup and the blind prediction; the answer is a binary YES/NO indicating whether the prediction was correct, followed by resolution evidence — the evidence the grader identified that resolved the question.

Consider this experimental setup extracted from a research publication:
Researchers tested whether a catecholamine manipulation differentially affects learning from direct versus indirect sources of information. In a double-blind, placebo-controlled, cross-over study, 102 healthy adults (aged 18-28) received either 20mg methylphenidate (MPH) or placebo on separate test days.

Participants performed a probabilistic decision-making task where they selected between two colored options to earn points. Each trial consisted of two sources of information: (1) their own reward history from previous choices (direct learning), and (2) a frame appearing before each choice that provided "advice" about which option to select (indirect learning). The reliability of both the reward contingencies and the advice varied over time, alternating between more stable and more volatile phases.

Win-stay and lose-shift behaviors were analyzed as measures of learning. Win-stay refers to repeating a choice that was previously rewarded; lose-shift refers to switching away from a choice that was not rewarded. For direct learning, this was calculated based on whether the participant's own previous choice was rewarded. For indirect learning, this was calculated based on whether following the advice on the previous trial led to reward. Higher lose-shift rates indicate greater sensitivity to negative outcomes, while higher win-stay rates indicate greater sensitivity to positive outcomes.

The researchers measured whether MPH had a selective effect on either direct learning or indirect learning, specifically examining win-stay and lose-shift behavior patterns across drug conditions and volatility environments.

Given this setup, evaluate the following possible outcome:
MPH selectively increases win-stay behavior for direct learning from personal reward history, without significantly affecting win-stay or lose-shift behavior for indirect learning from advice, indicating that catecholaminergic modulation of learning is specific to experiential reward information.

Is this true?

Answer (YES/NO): NO